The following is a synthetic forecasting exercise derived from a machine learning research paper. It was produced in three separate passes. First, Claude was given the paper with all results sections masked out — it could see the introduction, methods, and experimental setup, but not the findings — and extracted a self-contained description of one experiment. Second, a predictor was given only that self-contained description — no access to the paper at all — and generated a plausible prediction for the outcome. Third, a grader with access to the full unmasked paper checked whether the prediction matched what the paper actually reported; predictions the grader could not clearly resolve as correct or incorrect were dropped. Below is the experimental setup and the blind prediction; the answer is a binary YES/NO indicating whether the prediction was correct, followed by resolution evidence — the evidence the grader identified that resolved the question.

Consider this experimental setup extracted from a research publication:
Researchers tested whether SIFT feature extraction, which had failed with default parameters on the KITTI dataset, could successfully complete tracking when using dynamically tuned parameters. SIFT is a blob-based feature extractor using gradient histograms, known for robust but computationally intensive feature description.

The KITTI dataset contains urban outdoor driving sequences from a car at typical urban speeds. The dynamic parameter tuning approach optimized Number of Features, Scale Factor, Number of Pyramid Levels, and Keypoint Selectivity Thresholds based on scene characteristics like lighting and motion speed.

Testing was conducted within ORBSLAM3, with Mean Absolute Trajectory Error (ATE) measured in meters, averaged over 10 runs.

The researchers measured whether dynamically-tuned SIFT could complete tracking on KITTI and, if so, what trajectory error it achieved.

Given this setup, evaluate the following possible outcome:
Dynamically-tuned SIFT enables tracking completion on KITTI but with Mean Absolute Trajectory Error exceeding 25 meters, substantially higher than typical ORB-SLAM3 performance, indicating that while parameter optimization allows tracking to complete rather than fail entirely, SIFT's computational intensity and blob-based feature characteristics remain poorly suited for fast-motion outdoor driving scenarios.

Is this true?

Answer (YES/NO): NO